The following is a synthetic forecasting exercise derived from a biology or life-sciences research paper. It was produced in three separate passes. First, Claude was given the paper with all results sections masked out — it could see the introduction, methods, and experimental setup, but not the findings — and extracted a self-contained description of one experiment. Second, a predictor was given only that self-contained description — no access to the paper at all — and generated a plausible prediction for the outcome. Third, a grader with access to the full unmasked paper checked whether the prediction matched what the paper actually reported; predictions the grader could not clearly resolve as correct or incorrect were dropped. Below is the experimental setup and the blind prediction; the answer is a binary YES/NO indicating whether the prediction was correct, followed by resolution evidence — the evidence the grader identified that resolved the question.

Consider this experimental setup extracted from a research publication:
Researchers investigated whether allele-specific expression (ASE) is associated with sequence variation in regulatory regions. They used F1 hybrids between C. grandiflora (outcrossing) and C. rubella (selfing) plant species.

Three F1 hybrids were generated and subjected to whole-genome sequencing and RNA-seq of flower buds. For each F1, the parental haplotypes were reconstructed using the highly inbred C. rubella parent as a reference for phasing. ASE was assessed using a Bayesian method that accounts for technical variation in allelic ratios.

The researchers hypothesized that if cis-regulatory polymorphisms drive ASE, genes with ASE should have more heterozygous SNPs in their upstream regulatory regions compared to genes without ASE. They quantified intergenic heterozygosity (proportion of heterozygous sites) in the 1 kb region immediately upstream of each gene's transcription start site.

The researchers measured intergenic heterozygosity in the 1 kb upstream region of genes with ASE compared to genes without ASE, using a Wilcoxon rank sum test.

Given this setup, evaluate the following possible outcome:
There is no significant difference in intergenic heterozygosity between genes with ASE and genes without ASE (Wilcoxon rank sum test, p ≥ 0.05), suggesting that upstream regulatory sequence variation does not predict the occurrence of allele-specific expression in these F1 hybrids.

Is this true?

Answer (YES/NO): NO